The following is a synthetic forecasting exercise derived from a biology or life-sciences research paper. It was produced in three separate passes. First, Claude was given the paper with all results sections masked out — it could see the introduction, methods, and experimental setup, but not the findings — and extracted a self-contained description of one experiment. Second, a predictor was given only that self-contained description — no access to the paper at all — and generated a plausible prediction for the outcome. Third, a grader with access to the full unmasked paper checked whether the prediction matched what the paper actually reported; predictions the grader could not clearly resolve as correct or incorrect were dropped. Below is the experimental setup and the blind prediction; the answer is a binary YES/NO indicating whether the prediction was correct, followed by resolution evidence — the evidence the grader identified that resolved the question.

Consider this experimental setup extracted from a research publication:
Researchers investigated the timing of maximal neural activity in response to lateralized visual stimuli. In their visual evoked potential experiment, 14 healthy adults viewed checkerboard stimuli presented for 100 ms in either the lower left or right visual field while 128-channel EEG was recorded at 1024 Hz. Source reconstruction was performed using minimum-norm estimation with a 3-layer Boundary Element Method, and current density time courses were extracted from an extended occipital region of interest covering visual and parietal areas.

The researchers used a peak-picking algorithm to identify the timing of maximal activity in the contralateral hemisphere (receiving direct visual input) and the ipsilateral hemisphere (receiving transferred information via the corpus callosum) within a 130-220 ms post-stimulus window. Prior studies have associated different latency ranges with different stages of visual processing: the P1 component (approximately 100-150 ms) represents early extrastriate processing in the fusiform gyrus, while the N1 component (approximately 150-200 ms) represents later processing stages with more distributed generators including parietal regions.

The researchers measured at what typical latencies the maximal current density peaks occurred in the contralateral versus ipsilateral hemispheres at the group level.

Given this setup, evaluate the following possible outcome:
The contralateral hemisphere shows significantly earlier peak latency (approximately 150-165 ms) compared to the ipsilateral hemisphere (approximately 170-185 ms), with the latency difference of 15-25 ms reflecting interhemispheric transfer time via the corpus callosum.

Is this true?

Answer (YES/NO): NO